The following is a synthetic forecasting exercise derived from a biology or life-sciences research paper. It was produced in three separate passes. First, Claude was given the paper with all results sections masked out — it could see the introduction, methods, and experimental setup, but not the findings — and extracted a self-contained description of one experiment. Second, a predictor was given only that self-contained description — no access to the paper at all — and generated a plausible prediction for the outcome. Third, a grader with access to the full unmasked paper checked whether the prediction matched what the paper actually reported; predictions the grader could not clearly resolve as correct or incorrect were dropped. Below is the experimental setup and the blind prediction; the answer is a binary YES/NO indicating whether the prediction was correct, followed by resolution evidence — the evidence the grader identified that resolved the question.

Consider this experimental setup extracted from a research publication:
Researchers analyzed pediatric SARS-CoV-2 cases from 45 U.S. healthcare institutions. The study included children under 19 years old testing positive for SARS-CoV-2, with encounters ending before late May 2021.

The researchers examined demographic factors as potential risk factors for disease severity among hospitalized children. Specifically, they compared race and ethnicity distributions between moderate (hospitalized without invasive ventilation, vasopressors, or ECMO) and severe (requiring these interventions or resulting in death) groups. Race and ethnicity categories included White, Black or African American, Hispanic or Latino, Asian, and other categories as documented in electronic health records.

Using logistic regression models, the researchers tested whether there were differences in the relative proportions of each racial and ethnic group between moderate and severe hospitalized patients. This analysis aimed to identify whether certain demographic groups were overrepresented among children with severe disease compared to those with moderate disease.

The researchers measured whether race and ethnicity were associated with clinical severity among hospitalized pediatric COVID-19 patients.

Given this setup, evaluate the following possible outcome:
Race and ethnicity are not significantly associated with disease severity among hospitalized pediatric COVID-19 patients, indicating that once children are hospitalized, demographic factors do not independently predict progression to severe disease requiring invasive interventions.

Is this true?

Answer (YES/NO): NO